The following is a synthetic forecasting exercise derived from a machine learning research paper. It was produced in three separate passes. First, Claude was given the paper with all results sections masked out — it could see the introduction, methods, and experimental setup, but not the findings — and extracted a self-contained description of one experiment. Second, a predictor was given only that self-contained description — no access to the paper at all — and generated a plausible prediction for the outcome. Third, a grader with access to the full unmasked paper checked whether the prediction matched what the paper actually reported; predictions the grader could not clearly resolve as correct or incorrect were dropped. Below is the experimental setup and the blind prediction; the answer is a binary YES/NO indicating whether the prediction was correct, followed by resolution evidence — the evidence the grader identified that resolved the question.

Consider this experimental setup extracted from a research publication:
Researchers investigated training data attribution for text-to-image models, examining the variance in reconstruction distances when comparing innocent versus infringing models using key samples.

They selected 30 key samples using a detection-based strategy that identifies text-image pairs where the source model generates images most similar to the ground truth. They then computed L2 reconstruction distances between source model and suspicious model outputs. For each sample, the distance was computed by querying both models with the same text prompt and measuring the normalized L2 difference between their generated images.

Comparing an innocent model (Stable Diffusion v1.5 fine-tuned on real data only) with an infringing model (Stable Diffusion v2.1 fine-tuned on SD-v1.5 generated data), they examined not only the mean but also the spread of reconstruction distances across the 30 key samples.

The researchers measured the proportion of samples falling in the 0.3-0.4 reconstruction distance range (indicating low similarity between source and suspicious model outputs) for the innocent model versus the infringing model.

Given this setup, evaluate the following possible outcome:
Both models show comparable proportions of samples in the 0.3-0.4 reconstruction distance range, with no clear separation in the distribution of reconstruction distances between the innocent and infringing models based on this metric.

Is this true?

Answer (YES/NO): NO